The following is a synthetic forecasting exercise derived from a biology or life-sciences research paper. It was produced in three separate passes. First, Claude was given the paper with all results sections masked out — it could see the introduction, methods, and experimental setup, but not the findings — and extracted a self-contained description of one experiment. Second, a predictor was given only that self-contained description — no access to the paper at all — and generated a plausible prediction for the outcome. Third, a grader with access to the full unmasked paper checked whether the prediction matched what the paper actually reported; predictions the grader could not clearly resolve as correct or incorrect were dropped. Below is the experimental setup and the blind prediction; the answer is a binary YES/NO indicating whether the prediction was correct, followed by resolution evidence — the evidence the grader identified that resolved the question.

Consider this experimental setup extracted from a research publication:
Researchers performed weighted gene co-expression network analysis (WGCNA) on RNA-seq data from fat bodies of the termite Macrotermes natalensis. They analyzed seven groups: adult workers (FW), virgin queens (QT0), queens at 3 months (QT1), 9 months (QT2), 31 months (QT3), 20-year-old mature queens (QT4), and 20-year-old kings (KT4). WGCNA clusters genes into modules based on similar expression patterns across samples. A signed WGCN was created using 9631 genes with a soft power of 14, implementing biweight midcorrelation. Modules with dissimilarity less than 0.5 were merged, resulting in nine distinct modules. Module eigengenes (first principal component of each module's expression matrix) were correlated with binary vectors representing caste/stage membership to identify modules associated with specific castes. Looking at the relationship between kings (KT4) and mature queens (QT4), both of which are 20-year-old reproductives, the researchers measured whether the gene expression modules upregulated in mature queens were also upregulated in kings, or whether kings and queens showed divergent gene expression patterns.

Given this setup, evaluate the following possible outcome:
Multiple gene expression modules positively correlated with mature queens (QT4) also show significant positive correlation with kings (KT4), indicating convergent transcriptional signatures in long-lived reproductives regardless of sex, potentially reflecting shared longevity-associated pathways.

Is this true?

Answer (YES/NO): NO